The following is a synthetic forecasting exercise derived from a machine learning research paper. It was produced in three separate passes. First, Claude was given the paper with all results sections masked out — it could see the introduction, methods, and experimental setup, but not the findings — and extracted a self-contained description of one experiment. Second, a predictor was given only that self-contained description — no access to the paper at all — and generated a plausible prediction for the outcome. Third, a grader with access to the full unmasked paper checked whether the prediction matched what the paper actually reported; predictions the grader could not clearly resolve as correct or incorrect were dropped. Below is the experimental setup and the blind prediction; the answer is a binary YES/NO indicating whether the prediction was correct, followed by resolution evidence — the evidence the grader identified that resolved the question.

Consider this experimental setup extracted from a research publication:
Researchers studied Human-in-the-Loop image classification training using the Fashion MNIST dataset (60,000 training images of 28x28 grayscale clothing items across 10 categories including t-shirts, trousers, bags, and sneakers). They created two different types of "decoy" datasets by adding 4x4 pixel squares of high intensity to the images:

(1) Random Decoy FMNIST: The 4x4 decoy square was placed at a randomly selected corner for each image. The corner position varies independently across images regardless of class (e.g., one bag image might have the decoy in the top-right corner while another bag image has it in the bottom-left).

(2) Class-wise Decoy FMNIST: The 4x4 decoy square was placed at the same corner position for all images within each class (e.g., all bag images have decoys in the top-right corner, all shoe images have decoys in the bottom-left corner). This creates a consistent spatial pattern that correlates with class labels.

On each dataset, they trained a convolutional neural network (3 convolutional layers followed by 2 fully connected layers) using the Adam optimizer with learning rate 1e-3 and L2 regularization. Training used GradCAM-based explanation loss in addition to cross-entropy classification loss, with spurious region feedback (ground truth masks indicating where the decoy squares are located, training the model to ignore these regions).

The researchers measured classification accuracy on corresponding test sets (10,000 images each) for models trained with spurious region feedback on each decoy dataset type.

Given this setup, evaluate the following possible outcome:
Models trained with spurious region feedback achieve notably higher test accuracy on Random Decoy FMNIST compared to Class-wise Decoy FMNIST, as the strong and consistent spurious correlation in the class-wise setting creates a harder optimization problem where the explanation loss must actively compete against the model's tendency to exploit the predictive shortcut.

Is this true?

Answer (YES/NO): NO